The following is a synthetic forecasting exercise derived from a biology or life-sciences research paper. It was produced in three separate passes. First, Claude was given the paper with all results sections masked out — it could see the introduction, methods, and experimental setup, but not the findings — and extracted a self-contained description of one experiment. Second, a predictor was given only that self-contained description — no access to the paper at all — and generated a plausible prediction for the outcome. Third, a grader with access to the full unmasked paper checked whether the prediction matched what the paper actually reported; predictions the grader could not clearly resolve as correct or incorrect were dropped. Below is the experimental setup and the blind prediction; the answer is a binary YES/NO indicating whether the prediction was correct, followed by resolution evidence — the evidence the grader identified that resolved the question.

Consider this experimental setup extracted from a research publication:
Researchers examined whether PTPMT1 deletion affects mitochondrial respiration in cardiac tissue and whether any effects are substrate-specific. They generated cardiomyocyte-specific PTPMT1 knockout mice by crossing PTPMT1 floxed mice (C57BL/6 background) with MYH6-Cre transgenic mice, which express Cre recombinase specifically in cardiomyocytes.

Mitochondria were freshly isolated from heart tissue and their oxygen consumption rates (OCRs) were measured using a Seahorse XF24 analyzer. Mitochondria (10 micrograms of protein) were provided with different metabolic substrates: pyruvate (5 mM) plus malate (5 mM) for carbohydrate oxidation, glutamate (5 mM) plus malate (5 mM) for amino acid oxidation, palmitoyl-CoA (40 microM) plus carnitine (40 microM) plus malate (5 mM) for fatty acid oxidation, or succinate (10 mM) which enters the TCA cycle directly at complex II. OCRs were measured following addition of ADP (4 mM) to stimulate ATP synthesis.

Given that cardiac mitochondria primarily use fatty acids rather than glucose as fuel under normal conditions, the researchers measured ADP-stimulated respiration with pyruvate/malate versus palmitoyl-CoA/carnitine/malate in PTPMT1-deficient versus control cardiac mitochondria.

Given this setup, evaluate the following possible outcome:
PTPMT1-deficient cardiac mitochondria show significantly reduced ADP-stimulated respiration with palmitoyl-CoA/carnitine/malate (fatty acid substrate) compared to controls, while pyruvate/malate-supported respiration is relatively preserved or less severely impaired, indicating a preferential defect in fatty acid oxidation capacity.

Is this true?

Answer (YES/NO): NO